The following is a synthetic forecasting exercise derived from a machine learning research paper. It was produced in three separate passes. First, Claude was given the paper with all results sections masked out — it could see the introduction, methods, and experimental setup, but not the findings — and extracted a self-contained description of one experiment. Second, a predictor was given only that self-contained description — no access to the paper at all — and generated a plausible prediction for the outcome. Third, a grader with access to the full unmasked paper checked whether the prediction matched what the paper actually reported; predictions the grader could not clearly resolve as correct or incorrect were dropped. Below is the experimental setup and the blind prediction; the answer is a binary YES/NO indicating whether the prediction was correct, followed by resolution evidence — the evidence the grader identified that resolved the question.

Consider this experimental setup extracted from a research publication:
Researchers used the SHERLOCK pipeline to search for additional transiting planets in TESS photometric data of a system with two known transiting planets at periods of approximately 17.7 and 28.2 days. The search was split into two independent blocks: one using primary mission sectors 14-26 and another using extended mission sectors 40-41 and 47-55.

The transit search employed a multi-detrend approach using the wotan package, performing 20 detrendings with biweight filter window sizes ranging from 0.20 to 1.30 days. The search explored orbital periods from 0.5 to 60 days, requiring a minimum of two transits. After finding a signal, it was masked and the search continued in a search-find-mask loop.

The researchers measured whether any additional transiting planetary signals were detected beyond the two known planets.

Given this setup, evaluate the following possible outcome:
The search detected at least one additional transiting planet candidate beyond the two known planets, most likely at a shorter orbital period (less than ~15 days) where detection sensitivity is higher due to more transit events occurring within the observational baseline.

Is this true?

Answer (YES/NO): NO